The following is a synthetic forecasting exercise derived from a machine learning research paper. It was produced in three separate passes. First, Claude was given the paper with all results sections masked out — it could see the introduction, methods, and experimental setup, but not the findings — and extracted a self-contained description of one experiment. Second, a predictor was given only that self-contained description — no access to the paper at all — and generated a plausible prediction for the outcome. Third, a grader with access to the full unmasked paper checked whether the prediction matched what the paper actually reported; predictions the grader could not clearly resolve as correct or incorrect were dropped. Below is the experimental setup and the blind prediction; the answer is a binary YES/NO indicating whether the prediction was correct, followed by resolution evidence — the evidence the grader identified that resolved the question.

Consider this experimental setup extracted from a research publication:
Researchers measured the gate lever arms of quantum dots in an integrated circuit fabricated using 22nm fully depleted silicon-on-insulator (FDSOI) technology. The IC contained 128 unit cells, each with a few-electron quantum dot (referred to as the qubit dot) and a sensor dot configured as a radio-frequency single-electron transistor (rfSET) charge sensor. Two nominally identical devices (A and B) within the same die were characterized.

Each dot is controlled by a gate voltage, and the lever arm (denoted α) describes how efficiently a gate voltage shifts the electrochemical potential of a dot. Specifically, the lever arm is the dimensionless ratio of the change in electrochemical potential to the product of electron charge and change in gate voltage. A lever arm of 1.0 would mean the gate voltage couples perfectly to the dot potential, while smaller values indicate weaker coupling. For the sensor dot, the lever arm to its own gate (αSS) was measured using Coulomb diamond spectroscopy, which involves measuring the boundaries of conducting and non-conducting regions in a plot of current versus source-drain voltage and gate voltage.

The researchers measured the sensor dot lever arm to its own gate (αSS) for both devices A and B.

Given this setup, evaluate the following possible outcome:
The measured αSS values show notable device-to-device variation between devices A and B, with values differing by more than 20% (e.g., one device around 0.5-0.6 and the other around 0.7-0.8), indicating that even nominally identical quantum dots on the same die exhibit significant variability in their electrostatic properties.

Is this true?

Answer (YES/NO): NO